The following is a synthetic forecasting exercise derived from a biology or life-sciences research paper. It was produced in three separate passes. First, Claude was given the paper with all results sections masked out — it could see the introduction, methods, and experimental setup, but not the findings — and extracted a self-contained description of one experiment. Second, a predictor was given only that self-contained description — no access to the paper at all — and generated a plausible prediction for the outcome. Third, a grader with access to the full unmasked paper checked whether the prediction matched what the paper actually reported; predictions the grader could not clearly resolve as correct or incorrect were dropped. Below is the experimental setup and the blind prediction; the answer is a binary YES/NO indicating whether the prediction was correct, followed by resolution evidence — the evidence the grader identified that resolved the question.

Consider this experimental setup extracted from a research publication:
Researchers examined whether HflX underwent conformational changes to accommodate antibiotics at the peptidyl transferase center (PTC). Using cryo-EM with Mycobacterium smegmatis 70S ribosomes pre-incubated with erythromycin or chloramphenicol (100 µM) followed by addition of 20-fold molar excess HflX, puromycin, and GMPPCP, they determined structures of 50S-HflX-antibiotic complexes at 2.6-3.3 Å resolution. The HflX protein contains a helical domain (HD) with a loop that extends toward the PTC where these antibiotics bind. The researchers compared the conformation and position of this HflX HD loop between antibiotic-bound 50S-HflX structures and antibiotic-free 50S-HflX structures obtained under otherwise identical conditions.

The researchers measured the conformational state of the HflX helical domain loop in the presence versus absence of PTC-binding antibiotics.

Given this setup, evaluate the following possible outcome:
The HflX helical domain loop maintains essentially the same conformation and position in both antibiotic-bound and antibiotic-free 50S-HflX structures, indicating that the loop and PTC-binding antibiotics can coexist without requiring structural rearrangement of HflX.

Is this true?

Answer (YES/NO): NO